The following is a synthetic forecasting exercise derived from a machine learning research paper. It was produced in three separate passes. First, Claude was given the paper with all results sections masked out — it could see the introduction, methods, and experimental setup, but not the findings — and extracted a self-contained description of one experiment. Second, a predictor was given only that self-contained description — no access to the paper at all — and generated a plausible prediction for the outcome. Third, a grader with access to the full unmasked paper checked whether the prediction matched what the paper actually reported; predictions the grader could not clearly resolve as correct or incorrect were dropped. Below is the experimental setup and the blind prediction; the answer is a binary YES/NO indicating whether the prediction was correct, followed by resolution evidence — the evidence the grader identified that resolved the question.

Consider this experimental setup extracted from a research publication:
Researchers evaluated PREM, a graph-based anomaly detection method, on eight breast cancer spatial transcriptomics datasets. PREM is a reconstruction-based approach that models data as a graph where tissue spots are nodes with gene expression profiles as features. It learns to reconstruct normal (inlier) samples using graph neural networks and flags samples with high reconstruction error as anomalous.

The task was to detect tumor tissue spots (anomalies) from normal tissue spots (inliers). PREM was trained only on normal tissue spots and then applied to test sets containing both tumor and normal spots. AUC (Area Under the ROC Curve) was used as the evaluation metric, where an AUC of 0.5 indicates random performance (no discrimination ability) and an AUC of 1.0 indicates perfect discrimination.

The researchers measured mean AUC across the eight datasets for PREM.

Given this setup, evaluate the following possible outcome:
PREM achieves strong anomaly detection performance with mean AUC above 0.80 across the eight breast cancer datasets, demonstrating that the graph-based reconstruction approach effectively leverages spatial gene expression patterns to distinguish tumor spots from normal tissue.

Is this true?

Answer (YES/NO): NO